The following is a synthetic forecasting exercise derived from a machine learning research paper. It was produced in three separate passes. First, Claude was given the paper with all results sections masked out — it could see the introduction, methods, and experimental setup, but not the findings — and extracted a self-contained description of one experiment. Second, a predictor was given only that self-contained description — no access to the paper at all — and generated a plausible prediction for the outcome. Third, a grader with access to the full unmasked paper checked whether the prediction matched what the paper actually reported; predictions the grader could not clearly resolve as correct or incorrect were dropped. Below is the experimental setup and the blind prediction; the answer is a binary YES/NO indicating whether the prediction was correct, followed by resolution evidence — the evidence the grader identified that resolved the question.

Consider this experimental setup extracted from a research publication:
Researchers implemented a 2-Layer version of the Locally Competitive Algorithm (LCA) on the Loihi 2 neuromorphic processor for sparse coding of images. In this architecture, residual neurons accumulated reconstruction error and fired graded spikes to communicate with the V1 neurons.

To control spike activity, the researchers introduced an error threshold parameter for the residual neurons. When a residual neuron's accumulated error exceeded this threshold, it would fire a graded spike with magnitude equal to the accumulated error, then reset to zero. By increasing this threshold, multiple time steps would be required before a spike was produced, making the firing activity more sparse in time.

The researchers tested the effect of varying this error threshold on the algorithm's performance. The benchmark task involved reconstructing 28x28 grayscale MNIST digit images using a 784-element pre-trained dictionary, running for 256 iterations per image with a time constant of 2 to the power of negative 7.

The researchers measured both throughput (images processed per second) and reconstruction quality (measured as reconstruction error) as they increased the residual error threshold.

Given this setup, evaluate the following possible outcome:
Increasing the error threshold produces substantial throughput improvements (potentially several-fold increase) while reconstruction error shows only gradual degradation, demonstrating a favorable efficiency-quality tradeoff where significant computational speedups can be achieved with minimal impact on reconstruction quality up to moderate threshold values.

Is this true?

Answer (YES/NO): NO